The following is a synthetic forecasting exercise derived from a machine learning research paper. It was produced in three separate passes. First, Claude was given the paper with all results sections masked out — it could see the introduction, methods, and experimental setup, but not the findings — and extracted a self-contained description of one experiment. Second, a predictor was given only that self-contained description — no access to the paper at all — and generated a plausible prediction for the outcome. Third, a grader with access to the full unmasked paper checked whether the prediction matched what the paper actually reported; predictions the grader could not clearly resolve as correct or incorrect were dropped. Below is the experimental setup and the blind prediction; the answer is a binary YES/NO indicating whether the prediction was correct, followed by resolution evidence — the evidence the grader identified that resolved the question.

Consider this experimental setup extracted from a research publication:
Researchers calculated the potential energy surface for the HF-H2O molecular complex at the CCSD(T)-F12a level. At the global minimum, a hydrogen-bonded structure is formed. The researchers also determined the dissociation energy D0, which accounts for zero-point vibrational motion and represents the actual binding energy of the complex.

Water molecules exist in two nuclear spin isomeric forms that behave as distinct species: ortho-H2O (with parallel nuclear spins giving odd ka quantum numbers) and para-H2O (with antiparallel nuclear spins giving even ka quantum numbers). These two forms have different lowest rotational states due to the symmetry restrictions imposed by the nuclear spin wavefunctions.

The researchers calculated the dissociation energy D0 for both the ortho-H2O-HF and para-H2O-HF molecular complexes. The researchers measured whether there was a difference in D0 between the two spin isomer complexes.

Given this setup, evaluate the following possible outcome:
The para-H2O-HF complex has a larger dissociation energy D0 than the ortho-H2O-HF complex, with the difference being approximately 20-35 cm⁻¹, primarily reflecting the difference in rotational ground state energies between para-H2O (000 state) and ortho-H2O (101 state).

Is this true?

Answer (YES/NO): NO